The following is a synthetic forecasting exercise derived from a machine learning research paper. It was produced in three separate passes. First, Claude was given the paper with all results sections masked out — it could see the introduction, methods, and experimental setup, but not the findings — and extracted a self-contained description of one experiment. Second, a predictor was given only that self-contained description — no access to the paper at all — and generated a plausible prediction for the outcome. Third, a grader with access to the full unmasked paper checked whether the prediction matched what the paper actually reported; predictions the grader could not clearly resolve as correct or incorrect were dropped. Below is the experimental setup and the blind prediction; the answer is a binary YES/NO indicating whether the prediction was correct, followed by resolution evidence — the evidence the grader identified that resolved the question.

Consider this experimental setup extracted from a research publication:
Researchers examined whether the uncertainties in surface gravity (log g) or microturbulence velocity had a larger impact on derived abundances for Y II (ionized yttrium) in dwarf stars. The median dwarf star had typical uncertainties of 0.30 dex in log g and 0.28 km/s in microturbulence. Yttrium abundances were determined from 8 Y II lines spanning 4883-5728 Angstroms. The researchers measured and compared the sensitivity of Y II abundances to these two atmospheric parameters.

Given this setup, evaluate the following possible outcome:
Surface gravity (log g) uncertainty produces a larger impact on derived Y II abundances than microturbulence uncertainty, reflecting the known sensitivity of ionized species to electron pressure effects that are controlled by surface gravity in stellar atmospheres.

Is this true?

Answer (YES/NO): YES